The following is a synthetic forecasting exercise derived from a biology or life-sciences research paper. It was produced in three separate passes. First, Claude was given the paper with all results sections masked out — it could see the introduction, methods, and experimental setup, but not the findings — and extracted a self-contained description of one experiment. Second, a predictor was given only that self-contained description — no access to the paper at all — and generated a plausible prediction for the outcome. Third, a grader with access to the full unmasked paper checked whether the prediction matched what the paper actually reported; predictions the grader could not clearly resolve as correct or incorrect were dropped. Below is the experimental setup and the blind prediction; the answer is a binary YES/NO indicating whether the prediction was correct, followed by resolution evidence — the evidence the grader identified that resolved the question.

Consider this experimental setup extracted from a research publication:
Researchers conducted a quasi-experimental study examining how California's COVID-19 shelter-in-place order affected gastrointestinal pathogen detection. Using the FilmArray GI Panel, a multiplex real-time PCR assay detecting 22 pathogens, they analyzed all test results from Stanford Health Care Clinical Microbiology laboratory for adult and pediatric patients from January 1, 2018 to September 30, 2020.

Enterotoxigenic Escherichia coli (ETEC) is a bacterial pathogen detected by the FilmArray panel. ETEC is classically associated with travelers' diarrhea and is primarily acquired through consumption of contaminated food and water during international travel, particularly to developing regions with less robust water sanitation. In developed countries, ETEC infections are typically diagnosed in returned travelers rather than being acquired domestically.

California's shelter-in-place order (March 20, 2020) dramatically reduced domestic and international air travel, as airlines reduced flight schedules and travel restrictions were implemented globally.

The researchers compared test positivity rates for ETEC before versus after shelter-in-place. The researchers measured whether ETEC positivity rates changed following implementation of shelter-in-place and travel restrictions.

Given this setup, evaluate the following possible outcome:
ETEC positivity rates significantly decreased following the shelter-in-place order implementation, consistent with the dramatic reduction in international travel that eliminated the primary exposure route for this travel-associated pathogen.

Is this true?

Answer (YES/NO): YES